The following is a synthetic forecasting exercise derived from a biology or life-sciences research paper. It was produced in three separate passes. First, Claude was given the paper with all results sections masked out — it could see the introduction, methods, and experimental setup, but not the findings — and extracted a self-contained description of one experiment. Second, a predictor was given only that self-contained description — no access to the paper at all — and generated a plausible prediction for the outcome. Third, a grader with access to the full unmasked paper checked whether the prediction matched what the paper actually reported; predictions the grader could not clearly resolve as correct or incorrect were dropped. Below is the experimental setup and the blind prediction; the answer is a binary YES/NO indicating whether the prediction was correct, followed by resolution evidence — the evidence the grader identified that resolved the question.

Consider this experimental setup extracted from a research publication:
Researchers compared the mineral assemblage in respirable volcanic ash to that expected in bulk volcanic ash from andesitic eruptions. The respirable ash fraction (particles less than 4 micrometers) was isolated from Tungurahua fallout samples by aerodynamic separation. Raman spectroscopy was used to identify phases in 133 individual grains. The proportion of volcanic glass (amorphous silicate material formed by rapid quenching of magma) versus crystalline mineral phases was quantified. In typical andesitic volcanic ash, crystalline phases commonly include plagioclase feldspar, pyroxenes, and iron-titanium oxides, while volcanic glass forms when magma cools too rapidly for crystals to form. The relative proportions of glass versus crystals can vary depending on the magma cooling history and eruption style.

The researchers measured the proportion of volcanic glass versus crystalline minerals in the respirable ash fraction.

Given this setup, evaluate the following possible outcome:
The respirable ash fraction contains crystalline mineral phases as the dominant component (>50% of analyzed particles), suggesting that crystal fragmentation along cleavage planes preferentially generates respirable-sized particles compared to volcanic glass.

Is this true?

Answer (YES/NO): YES